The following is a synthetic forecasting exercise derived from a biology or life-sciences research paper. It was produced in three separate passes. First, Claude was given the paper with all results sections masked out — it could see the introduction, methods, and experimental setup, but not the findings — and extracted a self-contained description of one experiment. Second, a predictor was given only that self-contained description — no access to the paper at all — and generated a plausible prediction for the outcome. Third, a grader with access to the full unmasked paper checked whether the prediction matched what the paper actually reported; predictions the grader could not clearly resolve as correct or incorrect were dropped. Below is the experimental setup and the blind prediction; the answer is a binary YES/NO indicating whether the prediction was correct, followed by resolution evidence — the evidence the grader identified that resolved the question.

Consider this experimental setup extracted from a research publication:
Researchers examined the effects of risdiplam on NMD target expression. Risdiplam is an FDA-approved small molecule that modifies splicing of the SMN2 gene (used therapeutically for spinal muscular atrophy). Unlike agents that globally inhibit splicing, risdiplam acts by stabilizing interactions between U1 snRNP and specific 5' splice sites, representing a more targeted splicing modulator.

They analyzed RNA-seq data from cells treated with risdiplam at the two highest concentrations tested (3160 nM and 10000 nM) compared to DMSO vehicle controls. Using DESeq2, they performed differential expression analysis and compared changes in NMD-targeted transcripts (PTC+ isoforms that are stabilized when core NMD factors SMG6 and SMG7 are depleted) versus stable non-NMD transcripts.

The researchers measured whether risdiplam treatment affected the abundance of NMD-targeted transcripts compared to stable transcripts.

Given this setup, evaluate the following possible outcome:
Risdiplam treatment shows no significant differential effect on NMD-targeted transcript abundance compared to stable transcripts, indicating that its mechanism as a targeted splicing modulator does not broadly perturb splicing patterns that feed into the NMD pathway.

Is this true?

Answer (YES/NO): NO